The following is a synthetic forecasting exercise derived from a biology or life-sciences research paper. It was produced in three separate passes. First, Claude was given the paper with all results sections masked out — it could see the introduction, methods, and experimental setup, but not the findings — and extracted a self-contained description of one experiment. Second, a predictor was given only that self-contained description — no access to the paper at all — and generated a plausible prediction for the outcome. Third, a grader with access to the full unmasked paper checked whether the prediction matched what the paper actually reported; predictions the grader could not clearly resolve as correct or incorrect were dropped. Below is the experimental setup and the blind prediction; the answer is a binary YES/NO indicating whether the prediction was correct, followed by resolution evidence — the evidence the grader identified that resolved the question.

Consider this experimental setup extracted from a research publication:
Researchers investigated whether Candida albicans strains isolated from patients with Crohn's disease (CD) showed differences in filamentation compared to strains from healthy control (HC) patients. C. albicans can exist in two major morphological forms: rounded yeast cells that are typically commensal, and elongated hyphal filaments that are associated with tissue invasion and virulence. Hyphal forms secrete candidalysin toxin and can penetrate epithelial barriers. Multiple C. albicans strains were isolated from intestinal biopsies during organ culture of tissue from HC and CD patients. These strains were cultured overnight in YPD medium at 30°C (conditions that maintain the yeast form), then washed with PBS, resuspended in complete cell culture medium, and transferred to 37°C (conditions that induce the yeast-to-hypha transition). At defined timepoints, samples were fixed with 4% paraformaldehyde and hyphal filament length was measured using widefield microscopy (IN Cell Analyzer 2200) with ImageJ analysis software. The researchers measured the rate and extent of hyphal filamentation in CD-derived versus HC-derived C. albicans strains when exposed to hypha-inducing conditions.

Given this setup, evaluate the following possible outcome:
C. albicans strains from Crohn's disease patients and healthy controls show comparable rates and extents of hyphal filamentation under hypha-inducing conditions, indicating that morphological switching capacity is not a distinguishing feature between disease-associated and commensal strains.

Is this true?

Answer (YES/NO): NO